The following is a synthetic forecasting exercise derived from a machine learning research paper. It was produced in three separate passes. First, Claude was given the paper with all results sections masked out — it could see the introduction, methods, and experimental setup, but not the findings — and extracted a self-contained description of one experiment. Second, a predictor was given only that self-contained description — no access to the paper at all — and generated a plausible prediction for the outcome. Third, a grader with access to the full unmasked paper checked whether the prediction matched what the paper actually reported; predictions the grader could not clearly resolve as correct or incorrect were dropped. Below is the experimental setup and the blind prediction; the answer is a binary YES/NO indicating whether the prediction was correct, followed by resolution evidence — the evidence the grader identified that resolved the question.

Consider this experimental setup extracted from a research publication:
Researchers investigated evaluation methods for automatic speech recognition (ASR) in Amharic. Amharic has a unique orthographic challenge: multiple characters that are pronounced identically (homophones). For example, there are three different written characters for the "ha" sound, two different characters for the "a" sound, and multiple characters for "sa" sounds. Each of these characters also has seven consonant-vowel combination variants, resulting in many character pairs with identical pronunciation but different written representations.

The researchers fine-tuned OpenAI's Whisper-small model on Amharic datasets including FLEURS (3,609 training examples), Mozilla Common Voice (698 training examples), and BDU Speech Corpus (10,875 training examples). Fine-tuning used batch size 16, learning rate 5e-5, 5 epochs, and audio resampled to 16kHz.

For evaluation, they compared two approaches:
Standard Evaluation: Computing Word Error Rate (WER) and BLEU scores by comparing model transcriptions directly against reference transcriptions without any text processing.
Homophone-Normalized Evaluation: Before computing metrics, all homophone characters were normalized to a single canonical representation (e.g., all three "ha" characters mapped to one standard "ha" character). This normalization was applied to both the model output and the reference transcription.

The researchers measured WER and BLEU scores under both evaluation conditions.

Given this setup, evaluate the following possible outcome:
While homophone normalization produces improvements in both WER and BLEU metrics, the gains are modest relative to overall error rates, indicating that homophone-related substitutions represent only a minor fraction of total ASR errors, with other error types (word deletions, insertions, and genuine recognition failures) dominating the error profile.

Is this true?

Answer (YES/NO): NO